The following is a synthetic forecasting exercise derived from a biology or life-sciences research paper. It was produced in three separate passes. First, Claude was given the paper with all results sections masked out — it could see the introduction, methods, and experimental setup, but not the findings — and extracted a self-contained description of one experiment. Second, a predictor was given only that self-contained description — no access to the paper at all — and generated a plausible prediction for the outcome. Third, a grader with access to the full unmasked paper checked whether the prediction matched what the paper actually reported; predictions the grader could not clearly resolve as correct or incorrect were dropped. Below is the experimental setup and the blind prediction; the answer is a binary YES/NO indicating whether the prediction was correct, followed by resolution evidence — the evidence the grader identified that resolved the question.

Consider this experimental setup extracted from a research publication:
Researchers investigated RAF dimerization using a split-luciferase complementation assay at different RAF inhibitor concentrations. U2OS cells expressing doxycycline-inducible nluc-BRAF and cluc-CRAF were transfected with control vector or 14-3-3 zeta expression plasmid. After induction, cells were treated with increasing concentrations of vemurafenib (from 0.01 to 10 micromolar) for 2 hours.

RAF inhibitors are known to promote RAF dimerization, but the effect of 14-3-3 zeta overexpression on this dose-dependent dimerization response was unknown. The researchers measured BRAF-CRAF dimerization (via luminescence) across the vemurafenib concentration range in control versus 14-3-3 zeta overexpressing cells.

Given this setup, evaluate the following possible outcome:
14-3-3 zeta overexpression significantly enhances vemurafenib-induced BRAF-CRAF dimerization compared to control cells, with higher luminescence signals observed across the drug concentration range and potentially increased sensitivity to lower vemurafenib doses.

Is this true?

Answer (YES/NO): YES